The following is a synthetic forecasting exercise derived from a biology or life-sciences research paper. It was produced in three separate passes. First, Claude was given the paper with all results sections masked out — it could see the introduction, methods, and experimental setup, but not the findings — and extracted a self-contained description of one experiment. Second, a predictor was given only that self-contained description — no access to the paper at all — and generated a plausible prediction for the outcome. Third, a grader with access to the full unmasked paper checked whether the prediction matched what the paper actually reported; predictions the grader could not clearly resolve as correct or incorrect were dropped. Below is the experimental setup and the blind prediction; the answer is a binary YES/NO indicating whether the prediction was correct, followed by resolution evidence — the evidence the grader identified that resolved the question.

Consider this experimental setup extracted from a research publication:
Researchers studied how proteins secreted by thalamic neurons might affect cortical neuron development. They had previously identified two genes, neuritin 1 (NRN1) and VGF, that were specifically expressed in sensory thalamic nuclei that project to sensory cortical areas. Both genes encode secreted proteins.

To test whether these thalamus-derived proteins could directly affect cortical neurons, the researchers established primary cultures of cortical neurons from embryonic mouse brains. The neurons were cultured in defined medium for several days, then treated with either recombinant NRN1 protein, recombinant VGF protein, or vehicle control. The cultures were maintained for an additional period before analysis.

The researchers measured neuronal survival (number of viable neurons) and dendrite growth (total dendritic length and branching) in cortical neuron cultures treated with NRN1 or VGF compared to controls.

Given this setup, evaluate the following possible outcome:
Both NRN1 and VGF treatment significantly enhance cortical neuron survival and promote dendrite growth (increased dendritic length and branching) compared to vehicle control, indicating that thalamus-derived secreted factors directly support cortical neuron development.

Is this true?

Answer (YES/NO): YES